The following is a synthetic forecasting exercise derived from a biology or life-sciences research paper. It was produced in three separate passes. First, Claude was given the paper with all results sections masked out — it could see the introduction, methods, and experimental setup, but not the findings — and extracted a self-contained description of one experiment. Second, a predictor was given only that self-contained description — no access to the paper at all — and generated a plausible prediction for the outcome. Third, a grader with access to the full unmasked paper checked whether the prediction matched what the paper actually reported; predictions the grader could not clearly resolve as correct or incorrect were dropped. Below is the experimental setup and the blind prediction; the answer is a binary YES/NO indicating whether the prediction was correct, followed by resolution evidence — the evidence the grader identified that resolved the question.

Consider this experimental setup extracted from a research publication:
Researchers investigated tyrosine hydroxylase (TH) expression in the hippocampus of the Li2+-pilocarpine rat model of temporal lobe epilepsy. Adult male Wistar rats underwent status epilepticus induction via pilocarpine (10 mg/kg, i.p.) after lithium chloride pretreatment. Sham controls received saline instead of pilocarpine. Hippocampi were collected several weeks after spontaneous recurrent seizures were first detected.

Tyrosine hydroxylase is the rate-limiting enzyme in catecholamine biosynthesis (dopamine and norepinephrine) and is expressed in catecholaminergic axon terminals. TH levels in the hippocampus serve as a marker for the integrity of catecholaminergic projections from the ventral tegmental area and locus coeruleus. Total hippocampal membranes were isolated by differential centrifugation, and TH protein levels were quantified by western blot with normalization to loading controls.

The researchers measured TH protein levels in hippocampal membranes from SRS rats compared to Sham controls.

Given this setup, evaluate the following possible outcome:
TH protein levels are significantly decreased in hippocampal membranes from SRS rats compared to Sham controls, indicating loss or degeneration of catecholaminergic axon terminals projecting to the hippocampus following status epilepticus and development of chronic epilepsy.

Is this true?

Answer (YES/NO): NO